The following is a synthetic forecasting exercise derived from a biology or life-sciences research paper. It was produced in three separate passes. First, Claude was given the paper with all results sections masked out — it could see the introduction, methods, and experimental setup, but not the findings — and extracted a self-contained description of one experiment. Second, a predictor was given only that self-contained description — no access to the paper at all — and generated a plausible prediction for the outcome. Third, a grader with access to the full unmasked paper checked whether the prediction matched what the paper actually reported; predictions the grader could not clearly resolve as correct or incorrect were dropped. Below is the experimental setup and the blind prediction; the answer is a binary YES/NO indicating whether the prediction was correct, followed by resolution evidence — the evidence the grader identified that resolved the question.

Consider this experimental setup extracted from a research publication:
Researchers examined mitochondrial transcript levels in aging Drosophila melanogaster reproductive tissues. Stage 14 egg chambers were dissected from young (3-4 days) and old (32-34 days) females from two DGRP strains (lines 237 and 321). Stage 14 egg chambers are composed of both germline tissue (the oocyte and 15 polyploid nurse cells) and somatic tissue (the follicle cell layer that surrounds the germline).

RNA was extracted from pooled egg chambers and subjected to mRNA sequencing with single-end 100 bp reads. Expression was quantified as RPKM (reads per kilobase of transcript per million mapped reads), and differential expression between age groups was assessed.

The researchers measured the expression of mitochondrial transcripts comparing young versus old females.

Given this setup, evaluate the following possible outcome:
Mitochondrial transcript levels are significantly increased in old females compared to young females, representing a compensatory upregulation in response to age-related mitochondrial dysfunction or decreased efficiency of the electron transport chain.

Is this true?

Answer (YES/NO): NO